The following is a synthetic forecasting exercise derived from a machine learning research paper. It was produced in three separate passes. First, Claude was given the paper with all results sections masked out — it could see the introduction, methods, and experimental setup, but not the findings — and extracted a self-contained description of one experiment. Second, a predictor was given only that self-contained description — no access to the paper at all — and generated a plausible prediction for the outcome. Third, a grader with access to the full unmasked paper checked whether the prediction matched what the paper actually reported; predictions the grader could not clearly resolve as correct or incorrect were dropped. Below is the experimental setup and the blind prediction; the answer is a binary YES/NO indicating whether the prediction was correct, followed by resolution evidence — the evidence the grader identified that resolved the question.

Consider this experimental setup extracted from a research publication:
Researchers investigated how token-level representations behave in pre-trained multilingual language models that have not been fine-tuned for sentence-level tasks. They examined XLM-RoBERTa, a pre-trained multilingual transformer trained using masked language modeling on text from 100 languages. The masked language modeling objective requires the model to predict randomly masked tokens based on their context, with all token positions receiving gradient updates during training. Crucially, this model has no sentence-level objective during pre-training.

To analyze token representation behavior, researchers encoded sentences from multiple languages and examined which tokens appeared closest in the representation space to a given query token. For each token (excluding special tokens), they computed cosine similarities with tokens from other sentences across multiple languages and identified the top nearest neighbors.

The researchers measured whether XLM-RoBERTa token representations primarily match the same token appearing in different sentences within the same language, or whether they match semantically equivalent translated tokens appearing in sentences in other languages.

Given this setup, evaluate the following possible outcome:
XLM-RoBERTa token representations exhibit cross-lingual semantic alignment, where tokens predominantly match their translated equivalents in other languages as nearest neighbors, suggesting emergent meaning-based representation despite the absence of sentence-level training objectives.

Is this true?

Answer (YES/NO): NO